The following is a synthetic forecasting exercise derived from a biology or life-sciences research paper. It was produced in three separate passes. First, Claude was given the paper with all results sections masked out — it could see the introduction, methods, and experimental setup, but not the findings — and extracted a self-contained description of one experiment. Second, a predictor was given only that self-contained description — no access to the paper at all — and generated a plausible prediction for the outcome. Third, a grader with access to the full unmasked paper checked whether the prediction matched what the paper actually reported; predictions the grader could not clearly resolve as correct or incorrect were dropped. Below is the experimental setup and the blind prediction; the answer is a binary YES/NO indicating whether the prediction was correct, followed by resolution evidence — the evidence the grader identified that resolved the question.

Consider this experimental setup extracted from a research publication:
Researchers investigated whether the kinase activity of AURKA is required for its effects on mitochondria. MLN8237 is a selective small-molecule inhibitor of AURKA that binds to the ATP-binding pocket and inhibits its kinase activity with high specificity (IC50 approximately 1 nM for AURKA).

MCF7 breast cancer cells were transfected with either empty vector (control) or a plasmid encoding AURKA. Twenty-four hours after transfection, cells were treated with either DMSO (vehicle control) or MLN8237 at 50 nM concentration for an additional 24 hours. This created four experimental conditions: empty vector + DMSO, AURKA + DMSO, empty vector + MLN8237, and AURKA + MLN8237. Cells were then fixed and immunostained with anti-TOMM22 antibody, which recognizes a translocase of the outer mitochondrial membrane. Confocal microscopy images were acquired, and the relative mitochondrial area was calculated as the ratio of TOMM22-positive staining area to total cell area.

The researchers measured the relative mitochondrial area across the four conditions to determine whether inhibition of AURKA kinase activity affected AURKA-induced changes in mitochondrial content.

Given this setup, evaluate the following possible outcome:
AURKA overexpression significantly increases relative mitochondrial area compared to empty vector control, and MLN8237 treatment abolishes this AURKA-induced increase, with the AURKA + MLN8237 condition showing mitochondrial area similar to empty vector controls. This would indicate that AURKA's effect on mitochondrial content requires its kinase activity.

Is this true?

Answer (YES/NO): NO